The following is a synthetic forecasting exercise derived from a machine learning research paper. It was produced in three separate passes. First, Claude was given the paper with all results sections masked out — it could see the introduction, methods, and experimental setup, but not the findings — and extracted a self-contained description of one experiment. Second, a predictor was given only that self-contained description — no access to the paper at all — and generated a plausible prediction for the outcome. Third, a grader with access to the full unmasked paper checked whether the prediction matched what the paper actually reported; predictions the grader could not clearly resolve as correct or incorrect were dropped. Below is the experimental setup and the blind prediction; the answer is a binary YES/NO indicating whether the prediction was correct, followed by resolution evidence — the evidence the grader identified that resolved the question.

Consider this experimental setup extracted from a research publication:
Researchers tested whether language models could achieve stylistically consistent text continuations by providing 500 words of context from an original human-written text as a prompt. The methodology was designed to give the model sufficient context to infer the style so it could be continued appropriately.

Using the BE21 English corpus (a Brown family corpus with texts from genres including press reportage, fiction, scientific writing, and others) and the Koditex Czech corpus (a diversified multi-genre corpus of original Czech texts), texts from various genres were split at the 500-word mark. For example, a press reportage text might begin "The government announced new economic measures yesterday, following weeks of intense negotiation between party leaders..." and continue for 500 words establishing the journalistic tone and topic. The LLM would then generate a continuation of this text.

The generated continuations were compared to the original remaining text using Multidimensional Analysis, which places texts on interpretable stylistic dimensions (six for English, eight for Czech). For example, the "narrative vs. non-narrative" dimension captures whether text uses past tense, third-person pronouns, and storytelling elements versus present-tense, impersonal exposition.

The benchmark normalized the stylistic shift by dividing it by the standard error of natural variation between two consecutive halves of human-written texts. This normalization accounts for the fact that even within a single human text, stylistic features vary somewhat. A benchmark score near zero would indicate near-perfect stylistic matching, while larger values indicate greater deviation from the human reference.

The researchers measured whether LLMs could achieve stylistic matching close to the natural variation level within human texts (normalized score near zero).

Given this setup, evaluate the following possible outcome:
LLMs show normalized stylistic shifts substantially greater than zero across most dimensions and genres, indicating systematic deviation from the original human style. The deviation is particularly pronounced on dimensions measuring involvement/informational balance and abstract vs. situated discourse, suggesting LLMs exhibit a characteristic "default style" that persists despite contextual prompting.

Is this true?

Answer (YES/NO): YES